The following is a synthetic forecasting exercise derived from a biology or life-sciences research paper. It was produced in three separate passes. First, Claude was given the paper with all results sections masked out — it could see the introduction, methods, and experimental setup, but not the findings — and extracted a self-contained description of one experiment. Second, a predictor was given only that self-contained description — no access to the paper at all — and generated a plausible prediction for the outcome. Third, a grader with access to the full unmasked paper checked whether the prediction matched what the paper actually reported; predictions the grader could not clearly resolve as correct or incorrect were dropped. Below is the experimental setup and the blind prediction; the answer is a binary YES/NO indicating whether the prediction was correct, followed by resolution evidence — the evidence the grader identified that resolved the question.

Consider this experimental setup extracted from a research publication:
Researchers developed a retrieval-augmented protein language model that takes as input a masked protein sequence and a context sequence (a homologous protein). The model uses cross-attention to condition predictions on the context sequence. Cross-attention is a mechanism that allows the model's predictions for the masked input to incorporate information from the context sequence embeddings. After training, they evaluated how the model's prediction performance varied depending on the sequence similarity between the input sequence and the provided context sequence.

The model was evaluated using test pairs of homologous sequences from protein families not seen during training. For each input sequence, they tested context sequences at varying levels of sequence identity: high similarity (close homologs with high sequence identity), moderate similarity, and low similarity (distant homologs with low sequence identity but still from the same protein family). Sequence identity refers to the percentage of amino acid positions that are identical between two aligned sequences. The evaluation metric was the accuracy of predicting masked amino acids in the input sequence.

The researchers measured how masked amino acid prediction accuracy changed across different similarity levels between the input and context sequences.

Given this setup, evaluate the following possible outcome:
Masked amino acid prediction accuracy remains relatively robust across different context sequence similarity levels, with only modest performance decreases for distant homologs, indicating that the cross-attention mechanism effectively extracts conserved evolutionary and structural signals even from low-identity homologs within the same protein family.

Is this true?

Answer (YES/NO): NO